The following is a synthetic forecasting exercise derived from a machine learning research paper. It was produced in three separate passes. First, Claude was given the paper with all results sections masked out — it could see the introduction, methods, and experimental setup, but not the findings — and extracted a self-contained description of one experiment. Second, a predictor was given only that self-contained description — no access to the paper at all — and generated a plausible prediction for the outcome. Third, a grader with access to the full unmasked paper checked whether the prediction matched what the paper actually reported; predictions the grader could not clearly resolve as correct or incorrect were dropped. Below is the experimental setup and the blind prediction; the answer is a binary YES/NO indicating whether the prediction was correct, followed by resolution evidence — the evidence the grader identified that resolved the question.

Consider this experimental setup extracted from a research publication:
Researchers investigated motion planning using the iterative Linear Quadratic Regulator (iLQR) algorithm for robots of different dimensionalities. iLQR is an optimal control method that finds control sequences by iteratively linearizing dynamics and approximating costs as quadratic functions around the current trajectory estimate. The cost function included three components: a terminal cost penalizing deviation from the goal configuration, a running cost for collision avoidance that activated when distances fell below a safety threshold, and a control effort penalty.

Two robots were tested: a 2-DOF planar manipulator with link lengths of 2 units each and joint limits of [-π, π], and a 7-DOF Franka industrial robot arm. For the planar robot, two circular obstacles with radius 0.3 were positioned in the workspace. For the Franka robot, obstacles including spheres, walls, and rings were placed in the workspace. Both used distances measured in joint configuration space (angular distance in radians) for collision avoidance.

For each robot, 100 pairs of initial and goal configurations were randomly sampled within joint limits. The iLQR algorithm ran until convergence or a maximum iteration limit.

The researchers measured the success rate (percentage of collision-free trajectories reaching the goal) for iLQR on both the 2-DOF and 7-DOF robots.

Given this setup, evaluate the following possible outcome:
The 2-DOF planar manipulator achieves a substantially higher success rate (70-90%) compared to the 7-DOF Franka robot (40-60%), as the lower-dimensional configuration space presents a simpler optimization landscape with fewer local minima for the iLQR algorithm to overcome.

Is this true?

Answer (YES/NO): YES